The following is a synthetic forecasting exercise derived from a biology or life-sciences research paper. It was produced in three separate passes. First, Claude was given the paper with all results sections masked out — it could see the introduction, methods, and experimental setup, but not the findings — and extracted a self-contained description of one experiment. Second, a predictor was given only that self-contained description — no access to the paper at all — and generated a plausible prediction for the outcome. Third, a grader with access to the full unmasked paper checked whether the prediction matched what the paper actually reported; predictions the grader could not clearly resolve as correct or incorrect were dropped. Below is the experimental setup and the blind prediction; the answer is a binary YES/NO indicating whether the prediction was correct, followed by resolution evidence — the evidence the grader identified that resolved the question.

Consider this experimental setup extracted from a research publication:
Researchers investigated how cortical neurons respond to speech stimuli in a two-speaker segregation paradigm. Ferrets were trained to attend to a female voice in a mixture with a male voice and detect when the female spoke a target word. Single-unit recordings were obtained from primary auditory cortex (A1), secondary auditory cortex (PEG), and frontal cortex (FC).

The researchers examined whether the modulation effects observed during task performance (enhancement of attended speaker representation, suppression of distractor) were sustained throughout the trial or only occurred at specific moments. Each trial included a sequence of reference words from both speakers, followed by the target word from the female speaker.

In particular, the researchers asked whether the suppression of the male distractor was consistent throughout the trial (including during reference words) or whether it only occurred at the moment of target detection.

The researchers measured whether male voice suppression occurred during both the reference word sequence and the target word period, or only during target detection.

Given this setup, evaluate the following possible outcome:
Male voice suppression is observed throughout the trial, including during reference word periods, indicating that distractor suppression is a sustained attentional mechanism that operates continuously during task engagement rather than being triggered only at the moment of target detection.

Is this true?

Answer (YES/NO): YES